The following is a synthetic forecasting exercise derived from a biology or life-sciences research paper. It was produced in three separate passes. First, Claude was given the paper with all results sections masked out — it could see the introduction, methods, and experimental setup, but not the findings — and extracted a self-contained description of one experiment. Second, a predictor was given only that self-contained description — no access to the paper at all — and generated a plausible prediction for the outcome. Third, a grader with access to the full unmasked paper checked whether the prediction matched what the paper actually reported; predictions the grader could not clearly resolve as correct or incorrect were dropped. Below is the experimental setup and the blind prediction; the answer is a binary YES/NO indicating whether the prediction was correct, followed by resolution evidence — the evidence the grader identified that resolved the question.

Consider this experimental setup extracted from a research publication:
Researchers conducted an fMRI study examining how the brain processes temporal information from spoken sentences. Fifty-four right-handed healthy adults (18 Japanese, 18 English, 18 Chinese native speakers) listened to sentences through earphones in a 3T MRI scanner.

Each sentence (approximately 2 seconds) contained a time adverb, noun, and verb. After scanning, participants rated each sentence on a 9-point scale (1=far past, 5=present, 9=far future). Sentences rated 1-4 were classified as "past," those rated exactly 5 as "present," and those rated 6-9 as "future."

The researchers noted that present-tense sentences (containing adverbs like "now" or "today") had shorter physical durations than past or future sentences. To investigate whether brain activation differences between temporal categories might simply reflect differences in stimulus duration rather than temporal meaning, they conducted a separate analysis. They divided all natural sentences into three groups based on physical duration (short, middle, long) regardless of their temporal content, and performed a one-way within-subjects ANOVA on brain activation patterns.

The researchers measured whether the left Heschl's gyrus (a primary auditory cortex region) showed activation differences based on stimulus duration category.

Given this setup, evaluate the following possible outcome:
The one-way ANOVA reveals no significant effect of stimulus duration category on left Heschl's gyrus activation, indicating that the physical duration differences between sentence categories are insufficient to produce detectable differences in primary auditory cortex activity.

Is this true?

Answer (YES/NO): NO